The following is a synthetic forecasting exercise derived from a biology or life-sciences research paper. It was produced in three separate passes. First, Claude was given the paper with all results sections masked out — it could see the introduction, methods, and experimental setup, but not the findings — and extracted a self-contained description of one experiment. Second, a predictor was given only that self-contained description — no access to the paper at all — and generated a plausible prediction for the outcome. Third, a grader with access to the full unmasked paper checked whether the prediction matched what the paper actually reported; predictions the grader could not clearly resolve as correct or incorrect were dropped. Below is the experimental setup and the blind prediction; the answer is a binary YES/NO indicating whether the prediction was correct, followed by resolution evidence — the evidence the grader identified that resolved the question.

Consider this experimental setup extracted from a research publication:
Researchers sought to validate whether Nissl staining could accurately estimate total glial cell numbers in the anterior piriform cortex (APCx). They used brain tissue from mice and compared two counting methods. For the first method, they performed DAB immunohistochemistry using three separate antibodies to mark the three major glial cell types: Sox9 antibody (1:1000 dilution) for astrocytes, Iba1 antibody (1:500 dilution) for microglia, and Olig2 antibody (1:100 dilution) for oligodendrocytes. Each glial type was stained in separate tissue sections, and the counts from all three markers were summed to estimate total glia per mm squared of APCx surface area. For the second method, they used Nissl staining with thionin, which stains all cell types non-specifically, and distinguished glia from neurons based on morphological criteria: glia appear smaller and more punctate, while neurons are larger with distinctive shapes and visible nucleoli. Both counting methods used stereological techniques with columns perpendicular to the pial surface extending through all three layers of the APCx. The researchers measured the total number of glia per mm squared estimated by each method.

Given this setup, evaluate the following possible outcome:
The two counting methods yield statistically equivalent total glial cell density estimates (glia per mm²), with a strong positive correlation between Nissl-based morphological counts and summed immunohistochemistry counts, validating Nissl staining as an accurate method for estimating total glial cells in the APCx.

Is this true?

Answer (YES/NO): NO